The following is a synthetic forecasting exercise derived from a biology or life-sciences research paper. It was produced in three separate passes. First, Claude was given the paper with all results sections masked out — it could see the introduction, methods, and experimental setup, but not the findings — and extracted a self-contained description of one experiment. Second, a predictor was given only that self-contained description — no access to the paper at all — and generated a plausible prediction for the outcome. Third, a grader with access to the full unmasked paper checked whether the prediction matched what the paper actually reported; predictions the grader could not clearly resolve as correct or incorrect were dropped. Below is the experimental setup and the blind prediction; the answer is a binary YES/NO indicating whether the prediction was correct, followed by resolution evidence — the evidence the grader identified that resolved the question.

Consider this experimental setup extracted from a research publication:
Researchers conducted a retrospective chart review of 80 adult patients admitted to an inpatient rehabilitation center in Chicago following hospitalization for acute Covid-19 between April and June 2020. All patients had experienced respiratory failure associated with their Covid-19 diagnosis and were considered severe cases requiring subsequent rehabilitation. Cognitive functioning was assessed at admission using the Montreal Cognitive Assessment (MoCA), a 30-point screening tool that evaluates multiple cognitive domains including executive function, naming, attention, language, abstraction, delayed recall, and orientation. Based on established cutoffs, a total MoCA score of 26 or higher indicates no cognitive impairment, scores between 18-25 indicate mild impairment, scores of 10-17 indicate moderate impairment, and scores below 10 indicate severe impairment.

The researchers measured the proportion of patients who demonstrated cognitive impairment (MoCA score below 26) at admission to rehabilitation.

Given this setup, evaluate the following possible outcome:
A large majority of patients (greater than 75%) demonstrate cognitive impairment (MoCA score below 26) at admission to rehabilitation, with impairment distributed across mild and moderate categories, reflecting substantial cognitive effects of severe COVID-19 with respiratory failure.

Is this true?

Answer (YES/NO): NO